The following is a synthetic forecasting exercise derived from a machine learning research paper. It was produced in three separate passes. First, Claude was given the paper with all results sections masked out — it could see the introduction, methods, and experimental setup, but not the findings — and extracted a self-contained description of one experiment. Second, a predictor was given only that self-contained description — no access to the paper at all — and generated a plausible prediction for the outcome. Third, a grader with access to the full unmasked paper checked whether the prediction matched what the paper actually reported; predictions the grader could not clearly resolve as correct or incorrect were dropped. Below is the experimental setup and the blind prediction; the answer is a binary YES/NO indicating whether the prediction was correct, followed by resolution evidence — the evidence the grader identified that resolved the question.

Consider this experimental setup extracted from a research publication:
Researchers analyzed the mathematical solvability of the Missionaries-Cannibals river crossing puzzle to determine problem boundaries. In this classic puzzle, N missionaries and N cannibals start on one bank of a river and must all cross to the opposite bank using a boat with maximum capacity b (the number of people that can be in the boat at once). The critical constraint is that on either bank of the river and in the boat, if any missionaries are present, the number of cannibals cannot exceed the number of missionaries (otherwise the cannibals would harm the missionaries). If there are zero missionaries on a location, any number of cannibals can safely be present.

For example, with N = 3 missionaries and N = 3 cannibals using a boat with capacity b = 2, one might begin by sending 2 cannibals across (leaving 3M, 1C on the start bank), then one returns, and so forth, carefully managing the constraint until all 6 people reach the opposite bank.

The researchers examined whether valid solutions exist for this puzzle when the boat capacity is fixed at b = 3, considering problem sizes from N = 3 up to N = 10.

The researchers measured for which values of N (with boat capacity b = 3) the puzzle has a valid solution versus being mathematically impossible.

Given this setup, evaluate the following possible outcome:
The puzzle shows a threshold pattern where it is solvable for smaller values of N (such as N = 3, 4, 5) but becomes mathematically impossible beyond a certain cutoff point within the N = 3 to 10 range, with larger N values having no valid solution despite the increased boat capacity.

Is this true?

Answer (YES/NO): YES